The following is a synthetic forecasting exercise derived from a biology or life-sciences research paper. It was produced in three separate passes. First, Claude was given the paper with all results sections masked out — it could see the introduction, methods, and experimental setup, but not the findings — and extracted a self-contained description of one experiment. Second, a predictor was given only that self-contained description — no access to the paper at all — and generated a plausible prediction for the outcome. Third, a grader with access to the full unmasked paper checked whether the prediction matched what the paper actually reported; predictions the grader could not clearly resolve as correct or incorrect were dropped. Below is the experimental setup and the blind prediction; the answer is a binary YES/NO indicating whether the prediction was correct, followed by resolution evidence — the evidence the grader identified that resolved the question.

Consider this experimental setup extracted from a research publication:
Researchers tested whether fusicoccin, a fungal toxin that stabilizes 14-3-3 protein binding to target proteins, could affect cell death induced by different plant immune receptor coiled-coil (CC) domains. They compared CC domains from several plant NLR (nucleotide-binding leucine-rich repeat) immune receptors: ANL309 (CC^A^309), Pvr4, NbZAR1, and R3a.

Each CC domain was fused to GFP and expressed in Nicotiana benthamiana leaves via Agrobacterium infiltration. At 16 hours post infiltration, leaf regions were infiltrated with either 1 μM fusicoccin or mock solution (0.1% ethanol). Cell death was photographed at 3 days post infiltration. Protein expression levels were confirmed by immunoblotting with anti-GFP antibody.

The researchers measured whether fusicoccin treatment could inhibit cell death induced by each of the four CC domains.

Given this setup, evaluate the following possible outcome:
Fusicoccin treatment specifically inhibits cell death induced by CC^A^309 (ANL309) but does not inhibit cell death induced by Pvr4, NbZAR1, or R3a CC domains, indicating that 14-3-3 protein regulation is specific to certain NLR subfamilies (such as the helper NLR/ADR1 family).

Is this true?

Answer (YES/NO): NO